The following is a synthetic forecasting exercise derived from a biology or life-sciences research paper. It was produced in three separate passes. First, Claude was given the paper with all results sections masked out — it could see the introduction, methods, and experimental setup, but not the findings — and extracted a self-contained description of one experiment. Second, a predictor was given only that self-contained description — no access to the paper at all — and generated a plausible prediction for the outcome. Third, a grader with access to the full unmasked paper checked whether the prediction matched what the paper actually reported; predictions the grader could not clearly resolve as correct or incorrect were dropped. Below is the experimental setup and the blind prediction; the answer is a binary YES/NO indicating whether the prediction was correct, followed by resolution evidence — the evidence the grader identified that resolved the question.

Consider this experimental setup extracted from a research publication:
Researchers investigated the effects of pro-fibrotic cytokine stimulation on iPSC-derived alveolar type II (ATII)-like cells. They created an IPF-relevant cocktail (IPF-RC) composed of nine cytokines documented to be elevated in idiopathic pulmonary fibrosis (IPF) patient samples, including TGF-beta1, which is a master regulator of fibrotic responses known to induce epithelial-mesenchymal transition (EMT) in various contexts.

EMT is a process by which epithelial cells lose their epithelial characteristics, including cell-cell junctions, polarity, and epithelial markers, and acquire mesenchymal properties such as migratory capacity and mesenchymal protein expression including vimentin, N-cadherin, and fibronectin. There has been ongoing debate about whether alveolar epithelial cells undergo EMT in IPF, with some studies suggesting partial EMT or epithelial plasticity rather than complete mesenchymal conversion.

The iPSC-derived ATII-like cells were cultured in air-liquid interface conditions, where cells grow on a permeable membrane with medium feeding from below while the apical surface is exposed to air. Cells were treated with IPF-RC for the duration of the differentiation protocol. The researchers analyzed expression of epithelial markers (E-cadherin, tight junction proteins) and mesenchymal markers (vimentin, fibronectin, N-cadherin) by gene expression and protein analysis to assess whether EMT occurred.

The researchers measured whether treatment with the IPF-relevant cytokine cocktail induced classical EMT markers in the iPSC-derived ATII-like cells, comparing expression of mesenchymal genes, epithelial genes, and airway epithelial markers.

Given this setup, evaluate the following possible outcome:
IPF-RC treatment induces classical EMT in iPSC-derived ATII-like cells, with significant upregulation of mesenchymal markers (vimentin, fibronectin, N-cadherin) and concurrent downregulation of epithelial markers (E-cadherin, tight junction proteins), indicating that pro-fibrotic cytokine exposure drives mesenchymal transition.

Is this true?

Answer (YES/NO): NO